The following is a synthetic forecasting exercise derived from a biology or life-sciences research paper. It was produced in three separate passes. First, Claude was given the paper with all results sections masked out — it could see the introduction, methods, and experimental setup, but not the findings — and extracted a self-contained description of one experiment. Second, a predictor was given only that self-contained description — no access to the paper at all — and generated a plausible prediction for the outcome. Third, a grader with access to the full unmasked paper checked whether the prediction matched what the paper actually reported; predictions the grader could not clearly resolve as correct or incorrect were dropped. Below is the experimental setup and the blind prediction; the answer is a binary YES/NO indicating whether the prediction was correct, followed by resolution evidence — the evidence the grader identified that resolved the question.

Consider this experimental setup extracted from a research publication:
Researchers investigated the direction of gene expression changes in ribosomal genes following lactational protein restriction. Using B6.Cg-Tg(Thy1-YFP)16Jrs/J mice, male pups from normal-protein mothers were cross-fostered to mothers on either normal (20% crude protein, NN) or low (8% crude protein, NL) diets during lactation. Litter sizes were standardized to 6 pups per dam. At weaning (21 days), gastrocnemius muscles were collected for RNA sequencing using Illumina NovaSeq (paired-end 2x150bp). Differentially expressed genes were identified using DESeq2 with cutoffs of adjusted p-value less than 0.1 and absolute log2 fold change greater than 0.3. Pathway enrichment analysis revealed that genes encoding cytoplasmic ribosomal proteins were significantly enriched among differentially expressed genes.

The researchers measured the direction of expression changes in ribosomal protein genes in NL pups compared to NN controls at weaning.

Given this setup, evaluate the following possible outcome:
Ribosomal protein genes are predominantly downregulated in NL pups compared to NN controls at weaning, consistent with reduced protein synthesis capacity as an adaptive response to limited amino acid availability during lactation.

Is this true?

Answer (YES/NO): NO